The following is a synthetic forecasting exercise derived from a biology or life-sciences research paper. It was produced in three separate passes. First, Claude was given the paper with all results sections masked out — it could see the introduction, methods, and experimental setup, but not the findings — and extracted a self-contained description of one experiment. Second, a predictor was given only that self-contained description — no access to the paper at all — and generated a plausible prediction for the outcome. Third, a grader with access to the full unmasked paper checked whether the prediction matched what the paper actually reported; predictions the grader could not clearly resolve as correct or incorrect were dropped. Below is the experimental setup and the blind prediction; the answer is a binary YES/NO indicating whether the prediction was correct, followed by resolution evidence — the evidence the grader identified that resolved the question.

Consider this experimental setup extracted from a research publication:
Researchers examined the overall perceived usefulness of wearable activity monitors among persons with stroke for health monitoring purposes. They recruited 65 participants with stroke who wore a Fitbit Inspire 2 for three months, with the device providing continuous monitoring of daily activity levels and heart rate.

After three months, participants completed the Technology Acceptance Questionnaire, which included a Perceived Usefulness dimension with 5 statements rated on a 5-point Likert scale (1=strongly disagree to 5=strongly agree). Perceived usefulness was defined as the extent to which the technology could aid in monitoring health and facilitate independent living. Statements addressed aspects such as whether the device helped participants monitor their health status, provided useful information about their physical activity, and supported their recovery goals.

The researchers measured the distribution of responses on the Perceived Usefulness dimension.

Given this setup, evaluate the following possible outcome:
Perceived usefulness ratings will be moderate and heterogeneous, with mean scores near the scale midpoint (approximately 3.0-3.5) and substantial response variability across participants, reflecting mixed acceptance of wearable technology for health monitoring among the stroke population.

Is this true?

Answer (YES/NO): NO